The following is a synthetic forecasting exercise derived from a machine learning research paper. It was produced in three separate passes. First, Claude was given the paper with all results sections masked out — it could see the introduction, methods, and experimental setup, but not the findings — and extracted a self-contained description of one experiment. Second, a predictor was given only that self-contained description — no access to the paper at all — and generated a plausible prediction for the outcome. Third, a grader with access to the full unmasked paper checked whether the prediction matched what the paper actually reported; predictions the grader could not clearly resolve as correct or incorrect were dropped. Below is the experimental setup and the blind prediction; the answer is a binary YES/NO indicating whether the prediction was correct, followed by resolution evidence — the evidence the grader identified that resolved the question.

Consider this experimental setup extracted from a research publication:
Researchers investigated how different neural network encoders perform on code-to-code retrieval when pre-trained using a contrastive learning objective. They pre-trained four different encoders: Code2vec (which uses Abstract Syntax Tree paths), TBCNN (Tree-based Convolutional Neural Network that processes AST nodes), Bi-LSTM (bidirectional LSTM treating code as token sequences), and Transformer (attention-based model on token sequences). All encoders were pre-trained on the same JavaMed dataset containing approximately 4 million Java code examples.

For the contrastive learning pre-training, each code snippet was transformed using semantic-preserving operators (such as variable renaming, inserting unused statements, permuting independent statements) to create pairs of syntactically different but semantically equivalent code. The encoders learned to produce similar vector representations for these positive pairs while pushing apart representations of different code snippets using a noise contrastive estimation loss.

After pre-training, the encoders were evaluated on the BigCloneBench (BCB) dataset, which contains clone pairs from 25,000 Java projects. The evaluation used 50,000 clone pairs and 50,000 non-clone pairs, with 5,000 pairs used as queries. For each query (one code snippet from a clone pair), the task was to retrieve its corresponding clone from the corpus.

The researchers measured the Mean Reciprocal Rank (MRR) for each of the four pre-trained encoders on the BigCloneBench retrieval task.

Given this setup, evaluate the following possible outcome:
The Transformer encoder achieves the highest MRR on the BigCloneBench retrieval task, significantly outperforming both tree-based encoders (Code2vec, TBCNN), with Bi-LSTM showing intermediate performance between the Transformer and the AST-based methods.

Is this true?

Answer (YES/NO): NO